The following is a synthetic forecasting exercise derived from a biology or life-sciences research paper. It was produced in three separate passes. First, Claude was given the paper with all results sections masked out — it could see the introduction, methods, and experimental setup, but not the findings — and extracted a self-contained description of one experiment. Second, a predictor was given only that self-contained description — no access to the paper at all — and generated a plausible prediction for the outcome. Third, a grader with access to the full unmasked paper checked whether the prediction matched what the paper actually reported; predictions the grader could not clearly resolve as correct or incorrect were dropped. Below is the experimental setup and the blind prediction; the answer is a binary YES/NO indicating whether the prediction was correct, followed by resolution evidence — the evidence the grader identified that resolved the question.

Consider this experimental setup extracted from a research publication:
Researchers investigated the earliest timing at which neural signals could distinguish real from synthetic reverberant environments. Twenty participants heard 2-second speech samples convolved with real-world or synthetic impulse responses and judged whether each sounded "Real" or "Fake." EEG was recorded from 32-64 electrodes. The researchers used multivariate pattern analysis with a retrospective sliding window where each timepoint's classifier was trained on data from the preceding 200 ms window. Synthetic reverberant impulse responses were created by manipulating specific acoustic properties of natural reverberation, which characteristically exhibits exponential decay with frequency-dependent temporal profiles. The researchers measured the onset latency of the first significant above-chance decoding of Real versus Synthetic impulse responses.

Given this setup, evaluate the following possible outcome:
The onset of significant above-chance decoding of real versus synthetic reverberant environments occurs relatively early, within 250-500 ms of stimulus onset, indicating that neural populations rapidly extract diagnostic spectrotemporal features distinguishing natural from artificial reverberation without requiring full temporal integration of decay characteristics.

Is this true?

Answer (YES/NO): YES